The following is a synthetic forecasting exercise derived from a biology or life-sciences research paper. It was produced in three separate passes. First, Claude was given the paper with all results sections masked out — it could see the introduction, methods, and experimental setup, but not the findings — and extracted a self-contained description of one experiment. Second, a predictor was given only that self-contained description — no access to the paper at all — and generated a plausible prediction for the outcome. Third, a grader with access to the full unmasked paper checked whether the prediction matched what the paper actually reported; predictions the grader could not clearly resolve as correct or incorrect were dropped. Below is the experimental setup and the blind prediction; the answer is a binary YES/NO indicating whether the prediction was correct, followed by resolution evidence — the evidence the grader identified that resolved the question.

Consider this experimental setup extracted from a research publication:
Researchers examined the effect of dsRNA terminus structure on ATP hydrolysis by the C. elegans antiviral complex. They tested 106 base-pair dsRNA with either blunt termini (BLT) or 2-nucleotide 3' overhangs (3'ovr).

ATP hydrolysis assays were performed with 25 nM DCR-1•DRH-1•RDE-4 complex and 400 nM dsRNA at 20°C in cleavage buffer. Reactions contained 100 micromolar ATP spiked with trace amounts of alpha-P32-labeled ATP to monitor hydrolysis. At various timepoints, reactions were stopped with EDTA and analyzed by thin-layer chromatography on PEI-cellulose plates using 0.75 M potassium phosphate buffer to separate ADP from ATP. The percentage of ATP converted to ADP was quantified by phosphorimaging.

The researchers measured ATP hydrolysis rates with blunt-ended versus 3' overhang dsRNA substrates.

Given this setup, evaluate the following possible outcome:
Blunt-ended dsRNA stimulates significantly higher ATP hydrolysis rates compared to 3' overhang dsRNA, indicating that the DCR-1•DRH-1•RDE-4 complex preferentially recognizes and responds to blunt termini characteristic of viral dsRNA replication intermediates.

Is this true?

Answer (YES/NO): YES